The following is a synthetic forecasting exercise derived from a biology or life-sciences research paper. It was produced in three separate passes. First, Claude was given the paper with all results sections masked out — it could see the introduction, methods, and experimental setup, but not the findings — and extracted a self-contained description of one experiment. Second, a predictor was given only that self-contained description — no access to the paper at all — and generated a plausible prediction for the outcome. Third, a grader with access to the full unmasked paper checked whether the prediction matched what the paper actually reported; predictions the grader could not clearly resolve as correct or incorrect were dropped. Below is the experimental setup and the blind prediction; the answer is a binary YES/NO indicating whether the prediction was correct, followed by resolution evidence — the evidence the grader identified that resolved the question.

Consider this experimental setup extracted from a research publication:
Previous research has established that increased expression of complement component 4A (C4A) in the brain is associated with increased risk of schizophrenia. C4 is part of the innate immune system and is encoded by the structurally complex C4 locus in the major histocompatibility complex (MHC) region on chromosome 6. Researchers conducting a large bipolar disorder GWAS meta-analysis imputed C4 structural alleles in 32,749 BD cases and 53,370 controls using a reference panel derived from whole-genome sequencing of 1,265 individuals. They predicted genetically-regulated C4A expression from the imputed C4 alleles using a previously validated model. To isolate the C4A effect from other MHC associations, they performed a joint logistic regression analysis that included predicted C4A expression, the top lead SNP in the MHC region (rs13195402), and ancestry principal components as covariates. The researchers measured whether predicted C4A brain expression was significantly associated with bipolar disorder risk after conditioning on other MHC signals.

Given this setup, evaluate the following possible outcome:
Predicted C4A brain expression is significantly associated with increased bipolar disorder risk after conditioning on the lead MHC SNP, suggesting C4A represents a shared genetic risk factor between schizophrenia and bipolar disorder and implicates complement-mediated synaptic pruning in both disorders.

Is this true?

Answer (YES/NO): NO